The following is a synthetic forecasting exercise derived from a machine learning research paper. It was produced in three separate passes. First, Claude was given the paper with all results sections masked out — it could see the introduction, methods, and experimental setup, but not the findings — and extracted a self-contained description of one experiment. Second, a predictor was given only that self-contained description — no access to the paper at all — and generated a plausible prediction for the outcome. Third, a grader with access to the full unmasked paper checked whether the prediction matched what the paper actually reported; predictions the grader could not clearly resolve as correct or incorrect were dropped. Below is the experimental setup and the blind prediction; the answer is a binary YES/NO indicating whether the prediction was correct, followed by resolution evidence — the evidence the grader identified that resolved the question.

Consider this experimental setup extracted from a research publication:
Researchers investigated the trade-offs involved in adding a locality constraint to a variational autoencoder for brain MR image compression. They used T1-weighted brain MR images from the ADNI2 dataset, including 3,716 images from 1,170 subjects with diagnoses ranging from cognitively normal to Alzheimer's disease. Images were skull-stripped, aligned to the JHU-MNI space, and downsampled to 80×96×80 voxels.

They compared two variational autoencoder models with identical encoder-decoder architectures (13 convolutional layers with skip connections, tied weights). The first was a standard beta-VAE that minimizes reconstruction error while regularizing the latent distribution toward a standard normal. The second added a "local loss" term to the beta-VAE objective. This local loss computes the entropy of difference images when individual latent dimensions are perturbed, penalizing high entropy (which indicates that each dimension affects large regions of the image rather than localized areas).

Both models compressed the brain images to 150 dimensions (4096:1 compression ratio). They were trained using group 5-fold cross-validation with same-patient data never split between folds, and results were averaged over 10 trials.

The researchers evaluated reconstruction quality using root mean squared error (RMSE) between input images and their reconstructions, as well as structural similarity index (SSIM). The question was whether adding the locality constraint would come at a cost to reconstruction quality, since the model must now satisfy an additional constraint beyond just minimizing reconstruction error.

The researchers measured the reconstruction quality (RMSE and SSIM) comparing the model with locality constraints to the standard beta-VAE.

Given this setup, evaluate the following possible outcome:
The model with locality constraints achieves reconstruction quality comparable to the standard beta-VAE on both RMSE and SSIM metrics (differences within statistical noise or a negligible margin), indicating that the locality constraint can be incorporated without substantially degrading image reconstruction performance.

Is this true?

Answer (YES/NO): NO